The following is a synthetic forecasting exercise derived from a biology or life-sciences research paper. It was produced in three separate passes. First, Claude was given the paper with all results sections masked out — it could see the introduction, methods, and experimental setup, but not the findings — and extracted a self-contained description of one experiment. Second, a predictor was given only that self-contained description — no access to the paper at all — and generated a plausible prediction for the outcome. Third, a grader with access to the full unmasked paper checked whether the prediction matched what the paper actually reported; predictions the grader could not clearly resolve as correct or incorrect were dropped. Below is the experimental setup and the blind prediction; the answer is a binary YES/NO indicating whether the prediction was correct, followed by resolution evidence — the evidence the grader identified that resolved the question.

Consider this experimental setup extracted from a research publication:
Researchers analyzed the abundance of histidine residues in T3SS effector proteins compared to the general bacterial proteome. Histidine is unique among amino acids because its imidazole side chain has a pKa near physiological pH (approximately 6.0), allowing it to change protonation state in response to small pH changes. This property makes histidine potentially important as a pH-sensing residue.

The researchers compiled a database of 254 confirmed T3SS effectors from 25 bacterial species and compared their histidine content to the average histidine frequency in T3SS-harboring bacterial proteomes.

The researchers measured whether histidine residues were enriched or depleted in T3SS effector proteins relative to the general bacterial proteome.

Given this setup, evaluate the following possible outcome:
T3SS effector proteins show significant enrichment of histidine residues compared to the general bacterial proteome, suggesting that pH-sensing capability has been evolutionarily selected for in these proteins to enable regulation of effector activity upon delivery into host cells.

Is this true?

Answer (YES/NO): NO